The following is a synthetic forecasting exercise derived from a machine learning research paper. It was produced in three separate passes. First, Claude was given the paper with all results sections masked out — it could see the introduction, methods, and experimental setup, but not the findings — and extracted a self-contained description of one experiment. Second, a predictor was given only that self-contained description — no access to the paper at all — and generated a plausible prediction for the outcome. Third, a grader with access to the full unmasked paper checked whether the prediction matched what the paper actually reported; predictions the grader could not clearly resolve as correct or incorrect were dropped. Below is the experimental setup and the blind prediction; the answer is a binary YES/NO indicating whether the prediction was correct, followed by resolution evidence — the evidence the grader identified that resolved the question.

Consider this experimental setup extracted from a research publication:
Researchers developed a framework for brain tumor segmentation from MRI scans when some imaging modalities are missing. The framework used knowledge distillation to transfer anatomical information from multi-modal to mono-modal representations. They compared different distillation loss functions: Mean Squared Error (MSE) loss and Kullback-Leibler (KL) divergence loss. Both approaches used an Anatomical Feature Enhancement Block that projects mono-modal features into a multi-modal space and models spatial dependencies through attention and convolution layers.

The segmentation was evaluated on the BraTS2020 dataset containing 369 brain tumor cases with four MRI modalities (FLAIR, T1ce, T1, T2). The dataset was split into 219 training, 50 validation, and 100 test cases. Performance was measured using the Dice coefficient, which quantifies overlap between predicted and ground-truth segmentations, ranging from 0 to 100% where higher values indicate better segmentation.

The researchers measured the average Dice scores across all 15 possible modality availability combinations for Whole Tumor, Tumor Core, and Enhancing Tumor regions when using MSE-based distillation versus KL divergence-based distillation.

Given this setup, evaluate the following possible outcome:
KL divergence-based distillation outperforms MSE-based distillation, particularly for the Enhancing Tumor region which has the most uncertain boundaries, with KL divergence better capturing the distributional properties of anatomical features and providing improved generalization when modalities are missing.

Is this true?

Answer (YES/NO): NO